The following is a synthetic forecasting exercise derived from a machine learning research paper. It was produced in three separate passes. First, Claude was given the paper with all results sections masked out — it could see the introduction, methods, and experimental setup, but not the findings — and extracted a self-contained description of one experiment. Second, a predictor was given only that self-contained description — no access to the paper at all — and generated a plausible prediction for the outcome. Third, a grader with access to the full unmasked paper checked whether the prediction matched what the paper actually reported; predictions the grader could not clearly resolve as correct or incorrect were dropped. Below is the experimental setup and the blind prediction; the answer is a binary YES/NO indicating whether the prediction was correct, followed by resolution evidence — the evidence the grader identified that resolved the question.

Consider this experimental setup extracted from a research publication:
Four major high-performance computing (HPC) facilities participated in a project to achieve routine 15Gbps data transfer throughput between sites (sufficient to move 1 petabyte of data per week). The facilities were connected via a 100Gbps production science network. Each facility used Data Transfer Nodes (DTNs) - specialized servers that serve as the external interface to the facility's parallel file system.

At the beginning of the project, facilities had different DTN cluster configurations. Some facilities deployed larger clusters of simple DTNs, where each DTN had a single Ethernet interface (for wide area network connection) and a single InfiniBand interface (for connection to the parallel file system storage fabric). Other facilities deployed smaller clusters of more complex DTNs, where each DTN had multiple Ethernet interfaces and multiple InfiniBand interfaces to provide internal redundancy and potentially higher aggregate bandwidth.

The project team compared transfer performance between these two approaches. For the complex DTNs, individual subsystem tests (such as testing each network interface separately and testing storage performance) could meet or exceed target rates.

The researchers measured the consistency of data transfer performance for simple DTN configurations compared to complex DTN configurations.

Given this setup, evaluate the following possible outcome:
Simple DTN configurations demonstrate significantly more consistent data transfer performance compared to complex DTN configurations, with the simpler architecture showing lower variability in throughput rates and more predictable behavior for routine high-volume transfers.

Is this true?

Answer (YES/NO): YES